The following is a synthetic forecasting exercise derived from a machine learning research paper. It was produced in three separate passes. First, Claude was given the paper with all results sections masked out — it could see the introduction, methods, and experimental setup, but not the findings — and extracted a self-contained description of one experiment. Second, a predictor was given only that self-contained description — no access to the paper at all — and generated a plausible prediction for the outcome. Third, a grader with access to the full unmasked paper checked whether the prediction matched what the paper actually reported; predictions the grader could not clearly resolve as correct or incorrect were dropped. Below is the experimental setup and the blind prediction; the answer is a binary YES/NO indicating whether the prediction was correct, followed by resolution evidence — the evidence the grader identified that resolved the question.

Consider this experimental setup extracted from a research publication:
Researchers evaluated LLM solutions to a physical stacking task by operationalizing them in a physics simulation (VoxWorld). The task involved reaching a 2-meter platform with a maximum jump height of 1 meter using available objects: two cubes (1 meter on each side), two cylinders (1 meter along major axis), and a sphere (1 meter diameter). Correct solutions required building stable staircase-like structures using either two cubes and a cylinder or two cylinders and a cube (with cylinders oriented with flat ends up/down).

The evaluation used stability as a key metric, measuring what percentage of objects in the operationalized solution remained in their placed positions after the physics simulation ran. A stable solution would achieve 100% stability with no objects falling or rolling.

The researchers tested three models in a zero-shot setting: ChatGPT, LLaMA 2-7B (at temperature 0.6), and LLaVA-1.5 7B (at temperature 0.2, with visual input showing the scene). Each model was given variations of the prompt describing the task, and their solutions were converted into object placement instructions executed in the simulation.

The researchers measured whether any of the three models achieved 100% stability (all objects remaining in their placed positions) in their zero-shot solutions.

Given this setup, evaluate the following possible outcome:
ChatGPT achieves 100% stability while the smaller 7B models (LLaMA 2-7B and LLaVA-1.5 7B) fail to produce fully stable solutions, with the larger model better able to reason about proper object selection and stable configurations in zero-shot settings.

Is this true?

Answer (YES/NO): NO